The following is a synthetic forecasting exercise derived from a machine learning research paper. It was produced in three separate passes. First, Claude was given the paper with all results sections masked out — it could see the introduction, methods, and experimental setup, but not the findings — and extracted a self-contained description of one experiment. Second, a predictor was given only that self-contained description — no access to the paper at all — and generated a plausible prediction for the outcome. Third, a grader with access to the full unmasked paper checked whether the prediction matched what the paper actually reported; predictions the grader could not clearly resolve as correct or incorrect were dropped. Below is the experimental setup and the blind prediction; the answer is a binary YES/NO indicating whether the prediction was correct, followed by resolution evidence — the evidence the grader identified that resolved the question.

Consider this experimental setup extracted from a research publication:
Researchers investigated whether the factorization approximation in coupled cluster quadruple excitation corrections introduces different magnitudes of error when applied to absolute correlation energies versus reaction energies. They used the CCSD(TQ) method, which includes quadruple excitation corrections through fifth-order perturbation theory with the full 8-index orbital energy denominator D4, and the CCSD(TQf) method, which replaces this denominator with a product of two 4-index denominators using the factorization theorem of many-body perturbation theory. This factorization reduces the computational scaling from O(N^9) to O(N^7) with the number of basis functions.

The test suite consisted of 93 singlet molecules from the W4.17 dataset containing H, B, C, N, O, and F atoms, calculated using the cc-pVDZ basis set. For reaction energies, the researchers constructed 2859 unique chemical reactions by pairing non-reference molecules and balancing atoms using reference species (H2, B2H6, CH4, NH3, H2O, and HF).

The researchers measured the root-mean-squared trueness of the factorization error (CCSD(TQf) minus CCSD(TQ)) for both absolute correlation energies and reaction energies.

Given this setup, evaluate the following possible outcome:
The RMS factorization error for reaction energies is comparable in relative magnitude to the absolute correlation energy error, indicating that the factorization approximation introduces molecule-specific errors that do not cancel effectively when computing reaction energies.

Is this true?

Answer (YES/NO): YES